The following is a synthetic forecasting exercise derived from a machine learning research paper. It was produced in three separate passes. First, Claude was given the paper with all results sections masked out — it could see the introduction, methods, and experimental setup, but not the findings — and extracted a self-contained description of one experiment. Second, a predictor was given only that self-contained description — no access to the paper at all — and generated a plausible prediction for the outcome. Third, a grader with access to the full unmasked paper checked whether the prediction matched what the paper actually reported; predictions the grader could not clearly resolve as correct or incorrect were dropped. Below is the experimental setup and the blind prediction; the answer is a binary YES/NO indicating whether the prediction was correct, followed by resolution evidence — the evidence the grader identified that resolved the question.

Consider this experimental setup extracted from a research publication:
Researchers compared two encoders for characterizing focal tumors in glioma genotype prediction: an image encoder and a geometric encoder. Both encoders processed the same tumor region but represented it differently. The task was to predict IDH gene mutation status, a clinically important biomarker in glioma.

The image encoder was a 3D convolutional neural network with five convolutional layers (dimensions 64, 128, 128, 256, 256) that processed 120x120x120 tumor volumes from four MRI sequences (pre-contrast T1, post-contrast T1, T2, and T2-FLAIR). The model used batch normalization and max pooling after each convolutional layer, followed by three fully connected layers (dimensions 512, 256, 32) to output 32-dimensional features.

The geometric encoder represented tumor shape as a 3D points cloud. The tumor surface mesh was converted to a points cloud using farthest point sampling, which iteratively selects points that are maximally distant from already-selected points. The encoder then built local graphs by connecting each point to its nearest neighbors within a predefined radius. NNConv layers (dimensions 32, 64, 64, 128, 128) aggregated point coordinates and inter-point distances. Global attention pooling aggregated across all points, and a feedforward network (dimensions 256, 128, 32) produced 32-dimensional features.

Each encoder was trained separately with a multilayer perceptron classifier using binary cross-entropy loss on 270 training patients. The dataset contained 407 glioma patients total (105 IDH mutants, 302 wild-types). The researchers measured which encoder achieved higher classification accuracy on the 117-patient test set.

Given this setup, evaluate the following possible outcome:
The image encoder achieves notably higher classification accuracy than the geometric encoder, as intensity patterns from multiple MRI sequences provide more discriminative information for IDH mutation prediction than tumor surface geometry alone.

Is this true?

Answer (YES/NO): NO